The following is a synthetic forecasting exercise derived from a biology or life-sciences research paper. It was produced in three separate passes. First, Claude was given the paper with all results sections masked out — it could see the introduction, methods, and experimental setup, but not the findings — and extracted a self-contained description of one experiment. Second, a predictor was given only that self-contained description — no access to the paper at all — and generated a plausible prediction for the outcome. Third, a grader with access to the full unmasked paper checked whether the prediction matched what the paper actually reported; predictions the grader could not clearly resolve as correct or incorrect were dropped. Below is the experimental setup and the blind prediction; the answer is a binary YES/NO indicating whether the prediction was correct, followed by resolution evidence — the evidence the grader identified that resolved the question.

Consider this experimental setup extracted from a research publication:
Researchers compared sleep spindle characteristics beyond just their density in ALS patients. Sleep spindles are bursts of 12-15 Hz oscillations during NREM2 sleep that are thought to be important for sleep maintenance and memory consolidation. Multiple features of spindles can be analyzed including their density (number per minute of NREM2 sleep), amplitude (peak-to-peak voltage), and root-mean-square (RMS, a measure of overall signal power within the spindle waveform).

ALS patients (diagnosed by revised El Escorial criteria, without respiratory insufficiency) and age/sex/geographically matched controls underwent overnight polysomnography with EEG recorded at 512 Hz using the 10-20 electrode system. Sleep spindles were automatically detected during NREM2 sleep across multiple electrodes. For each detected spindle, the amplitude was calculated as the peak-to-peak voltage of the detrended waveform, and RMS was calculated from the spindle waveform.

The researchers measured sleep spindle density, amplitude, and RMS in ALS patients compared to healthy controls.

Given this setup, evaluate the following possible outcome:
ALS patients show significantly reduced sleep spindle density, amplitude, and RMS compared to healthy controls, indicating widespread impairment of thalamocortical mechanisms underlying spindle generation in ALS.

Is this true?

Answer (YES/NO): NO